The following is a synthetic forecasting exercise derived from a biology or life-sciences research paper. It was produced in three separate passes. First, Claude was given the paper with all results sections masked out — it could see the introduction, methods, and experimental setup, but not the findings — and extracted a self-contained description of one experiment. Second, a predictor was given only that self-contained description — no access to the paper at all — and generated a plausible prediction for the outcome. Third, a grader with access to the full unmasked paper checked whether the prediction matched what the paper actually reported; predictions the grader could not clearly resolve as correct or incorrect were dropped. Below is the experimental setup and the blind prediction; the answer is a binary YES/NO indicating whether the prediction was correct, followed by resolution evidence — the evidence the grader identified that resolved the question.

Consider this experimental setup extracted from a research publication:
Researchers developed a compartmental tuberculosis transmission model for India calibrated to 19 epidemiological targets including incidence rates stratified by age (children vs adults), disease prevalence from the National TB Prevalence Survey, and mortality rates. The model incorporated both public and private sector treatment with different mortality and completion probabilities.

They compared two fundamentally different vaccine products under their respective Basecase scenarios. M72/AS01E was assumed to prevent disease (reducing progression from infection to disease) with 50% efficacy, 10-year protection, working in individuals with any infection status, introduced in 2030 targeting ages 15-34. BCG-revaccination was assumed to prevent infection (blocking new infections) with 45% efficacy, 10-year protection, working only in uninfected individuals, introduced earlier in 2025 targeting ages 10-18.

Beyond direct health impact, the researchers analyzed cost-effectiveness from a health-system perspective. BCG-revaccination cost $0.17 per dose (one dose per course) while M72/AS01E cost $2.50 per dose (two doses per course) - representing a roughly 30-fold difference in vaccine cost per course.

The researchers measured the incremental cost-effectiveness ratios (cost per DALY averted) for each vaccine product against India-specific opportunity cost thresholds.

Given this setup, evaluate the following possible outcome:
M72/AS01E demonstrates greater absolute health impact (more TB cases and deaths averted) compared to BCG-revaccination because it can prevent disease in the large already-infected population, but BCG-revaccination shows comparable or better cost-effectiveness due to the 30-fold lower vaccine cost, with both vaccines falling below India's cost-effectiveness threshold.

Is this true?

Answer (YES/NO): YES